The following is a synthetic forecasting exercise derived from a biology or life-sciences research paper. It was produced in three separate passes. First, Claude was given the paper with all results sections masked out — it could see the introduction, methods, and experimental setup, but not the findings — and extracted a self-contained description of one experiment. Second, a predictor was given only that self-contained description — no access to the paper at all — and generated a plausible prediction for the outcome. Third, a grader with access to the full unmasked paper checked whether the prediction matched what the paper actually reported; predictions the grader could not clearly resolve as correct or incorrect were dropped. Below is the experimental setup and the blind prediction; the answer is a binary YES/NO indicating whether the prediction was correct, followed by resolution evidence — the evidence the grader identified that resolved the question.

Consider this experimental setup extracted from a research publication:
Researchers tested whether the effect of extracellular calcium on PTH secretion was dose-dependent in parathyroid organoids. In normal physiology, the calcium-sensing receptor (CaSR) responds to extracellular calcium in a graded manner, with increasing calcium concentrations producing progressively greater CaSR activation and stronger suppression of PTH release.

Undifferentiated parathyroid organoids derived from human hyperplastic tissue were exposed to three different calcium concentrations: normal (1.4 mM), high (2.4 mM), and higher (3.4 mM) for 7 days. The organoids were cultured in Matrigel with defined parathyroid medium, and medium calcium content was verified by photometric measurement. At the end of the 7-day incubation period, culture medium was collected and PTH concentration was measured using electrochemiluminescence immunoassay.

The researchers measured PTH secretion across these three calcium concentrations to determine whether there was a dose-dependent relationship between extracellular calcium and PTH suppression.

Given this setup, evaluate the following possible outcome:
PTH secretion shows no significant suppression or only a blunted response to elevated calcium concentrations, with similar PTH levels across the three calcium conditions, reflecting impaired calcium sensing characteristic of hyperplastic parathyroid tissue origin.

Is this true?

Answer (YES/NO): NO